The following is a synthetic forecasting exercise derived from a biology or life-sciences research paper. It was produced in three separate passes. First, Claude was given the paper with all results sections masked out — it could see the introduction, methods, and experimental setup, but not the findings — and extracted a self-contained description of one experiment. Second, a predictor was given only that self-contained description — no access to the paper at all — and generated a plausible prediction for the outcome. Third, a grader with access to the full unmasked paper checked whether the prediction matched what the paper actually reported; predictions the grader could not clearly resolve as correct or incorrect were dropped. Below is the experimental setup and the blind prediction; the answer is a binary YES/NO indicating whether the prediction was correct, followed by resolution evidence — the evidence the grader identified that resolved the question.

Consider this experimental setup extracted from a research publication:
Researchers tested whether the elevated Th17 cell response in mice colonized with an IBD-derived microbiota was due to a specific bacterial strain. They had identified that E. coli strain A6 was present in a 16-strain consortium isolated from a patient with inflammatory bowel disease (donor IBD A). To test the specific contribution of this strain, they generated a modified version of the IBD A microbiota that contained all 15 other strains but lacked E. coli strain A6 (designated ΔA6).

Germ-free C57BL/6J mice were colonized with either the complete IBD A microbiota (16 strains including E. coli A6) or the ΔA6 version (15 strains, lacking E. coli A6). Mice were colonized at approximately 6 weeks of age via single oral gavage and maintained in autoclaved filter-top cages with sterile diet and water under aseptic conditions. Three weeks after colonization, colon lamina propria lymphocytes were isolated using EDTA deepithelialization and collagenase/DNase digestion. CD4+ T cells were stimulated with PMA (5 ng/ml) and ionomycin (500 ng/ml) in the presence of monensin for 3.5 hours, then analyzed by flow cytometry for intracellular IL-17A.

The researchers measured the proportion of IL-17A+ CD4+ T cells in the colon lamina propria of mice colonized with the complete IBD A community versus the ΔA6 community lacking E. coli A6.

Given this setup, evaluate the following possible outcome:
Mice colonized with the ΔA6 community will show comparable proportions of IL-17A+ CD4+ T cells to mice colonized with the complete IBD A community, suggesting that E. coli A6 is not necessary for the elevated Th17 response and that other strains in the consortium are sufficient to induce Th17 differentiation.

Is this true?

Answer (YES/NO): NO